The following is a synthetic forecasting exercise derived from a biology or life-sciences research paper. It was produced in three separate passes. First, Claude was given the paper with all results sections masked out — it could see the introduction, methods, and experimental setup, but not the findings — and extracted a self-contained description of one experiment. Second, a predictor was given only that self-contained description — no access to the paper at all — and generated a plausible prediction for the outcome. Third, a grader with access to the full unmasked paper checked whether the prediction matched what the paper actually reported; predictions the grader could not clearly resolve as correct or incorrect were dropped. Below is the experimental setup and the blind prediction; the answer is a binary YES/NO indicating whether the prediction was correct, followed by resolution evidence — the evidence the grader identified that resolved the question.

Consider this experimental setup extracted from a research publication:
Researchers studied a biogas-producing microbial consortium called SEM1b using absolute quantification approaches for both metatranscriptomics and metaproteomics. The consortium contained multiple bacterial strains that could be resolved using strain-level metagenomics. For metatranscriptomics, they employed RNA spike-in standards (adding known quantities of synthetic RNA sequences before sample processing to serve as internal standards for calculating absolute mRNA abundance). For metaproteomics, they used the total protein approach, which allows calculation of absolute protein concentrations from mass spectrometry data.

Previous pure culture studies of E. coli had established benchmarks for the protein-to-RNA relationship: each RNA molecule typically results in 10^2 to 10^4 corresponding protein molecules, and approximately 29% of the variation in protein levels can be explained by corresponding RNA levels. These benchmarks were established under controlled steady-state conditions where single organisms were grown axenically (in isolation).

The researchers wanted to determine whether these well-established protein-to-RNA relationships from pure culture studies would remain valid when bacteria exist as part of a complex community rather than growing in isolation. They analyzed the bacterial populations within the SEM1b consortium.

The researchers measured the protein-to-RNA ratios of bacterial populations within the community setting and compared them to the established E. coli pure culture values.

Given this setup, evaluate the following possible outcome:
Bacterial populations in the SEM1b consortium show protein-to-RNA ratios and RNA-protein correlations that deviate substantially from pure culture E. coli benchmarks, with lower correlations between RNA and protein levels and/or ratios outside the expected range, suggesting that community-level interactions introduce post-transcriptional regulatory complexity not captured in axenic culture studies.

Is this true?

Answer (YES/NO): NO